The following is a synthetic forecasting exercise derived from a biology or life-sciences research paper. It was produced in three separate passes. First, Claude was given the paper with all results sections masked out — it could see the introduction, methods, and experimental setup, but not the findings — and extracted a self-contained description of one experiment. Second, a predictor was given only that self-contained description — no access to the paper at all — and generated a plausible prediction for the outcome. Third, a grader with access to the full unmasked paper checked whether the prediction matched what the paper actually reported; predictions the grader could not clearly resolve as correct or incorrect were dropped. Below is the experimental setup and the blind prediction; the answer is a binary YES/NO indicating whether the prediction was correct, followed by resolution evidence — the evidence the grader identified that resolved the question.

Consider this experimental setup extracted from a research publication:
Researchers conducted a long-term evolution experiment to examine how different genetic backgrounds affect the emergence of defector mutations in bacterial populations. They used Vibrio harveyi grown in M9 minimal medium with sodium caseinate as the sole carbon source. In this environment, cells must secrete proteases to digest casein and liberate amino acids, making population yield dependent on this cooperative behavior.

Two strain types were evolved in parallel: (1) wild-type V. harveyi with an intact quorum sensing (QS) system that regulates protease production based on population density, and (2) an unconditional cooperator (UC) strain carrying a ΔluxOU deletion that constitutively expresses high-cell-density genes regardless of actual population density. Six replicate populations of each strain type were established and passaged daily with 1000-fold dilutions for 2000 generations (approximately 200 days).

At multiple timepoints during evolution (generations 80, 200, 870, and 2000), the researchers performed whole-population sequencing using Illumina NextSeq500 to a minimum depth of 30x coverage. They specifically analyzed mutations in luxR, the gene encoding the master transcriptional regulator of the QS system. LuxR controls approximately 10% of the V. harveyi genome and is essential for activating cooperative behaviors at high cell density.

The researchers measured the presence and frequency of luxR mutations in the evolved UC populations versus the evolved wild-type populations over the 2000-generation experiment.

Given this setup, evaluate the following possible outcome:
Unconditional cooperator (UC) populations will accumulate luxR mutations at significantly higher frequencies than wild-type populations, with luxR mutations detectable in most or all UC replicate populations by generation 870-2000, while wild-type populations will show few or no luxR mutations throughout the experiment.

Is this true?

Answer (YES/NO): NO